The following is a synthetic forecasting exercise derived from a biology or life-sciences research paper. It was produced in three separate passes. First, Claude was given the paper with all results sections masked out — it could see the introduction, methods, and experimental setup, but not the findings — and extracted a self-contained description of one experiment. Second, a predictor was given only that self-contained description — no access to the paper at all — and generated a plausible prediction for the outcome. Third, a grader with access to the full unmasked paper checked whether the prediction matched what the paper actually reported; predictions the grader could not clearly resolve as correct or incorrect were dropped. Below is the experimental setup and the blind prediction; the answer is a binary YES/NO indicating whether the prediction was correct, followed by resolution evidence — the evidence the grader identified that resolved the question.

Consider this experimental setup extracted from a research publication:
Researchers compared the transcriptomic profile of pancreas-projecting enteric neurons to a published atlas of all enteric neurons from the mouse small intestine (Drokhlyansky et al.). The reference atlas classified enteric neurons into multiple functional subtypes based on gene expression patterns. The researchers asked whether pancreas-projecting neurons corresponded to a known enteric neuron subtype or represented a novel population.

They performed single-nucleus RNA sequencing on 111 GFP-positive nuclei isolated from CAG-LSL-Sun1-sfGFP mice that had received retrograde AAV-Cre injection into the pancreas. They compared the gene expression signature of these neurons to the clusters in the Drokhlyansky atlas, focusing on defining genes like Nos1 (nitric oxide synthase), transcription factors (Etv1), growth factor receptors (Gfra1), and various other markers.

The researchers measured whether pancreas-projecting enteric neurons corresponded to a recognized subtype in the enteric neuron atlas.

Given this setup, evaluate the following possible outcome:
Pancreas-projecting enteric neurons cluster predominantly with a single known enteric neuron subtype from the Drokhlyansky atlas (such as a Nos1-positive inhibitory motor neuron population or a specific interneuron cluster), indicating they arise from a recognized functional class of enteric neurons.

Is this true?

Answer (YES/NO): YES